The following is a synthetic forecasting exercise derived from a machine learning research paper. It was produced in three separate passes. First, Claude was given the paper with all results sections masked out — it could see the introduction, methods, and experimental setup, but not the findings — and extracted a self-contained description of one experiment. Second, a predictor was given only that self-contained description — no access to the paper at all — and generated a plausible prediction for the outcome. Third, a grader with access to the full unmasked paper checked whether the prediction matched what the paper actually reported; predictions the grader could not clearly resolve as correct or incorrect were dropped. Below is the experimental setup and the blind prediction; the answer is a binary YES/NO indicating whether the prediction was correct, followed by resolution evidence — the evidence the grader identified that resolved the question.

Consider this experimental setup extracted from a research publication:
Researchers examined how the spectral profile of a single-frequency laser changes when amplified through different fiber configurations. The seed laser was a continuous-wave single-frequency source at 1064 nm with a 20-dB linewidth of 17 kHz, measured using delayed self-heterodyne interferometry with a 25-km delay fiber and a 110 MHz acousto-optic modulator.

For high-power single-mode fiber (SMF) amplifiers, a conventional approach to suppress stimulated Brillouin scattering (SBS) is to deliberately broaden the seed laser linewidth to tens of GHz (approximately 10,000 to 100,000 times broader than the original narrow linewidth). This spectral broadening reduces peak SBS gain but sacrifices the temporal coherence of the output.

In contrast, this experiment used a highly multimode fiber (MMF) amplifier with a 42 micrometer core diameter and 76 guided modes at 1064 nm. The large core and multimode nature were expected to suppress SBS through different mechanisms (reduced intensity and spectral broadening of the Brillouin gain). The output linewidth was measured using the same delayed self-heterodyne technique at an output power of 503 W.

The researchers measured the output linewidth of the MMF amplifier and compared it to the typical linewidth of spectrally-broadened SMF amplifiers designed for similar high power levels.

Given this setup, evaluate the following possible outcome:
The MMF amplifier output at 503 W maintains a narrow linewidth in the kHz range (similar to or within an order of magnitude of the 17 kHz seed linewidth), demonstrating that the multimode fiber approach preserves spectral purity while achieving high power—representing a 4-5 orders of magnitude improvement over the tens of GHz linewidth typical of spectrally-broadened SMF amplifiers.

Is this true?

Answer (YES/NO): NO